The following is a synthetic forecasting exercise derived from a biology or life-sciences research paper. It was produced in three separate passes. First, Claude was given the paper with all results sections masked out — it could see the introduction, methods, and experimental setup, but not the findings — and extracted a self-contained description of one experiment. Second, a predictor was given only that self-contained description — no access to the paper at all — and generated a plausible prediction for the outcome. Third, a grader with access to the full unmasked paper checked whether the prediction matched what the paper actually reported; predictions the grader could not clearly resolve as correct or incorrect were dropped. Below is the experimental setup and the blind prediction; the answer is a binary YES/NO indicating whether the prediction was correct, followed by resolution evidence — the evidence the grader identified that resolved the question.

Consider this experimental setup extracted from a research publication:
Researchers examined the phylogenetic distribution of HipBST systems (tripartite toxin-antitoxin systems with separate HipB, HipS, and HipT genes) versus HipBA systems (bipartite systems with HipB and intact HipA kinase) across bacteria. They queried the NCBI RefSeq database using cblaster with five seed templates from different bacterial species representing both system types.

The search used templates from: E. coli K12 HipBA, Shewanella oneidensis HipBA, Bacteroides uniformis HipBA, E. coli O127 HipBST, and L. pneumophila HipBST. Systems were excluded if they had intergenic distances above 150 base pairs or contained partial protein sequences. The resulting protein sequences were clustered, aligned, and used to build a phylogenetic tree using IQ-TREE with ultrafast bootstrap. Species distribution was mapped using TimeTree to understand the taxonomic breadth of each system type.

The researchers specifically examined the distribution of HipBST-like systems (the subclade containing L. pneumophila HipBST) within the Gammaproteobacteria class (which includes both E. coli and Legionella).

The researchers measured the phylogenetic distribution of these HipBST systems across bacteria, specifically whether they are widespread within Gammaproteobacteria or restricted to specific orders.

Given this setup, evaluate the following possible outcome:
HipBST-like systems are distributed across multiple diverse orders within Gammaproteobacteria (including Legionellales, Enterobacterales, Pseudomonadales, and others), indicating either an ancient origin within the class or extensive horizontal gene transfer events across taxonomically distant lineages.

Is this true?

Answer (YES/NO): NO